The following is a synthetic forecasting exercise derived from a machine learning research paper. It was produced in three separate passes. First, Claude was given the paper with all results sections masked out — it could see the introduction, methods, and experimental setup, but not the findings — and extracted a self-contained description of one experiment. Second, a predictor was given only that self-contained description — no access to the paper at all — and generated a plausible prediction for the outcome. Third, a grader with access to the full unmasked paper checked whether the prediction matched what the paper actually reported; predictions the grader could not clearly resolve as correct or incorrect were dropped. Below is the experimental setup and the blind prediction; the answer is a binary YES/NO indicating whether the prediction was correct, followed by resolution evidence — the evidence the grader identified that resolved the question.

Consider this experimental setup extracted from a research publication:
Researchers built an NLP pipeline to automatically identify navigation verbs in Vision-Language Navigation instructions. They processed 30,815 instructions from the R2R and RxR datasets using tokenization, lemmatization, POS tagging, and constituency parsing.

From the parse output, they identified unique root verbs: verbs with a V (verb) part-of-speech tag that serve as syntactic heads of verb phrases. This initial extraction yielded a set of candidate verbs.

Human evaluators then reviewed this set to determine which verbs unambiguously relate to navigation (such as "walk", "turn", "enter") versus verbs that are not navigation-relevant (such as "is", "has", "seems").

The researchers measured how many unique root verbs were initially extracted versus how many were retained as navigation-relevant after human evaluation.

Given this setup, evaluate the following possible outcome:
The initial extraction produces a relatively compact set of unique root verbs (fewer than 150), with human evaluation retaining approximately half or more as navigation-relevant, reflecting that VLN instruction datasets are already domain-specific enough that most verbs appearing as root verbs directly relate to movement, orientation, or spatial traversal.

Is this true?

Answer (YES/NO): NO